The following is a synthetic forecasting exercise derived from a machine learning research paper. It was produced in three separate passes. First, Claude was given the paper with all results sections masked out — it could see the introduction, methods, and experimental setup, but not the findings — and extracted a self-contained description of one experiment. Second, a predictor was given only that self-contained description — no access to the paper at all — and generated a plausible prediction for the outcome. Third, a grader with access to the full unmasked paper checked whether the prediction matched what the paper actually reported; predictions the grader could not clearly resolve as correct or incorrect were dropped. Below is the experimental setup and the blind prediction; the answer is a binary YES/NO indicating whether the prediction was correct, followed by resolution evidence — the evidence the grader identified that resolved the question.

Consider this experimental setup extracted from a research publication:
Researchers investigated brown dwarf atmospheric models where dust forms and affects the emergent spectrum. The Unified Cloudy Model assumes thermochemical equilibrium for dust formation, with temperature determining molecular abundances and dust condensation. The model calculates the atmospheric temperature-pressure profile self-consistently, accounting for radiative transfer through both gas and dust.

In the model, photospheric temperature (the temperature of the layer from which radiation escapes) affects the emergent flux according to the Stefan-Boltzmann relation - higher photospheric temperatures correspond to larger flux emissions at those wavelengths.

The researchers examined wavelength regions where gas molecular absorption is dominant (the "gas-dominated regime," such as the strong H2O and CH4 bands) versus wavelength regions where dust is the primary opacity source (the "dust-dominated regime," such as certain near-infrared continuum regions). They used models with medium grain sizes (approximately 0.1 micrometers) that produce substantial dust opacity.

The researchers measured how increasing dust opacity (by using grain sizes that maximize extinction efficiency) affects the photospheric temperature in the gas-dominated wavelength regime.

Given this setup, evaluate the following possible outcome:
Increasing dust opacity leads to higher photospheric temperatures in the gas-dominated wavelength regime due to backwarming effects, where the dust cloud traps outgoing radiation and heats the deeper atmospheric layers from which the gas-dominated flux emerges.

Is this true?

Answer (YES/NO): YES